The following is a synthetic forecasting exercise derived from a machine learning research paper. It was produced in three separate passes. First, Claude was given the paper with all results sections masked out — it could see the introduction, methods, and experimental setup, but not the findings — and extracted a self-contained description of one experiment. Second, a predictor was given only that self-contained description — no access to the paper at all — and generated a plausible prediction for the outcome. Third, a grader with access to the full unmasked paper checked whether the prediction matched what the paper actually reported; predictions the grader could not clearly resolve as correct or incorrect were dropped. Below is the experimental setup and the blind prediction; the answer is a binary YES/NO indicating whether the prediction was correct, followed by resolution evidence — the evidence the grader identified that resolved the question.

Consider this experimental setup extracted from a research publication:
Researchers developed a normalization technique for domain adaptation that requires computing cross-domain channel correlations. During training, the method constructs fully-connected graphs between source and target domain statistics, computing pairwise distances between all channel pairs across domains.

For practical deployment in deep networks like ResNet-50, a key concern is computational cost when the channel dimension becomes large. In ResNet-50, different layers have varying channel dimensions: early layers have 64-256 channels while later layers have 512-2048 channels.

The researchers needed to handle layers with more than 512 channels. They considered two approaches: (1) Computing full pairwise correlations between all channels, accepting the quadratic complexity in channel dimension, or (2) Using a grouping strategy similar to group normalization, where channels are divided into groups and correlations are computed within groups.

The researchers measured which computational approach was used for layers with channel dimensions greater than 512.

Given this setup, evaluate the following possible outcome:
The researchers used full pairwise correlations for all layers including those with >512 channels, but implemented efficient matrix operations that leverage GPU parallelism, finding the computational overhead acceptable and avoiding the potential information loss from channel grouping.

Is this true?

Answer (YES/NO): NO